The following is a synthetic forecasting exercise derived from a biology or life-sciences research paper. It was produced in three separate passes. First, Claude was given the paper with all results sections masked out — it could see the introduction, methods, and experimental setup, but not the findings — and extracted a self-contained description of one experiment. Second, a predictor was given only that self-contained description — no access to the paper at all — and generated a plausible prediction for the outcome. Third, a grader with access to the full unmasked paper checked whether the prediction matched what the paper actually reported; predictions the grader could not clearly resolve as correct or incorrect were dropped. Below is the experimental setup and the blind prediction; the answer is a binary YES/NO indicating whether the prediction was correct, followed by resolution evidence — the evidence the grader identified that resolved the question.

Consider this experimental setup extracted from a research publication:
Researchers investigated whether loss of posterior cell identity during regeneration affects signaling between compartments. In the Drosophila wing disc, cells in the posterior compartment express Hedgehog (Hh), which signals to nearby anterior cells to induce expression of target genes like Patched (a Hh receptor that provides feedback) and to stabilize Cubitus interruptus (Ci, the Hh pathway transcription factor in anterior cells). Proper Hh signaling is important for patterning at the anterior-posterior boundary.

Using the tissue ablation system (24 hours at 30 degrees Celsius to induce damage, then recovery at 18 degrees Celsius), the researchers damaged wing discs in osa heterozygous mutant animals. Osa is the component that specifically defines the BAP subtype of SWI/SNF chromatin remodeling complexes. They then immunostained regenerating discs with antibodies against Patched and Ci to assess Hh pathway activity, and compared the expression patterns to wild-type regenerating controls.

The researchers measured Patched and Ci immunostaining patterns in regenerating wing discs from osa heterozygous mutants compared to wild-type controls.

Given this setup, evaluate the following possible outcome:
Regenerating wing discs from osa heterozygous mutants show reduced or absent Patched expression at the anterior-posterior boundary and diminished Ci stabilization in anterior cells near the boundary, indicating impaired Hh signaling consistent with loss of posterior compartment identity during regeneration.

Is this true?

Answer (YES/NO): NO